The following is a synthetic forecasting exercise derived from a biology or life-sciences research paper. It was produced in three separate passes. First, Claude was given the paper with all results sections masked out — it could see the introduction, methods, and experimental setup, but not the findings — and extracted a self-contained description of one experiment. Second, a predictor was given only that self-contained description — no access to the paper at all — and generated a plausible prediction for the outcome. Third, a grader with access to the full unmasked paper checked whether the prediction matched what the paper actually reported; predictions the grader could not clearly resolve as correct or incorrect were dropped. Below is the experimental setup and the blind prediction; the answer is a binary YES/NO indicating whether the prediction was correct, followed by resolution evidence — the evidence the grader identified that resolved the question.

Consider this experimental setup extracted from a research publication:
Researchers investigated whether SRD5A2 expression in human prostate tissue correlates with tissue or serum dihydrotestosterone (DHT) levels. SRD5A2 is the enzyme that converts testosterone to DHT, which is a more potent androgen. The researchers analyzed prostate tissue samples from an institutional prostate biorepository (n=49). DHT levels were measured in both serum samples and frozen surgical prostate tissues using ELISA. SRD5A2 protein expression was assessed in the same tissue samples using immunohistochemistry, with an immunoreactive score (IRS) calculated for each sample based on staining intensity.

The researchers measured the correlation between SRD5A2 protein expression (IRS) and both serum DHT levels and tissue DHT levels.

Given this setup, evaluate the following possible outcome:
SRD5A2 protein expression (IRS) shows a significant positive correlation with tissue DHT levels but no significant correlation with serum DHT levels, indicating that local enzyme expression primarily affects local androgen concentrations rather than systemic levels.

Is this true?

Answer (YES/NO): NO